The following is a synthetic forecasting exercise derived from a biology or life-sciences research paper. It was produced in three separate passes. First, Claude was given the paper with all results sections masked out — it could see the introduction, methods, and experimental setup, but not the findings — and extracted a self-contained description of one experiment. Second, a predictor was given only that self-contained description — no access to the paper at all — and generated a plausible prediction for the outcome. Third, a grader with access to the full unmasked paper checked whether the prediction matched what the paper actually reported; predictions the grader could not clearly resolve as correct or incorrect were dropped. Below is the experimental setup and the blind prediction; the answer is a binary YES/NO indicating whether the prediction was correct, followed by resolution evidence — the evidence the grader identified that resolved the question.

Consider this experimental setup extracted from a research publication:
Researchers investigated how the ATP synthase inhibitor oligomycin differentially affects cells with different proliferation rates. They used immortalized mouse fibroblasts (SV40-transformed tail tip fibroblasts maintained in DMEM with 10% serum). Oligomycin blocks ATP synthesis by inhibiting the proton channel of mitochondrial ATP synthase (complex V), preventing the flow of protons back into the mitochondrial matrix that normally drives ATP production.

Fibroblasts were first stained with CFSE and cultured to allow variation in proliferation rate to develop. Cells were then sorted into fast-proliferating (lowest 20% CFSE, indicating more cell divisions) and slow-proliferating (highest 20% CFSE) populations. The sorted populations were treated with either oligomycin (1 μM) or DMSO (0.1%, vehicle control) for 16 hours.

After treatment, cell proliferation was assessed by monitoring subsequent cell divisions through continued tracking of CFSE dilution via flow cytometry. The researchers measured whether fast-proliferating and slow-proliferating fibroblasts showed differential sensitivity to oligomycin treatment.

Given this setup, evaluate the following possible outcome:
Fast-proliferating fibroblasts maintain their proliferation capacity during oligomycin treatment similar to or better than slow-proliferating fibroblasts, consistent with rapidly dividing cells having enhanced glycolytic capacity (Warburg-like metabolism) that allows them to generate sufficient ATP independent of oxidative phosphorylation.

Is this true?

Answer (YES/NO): NO